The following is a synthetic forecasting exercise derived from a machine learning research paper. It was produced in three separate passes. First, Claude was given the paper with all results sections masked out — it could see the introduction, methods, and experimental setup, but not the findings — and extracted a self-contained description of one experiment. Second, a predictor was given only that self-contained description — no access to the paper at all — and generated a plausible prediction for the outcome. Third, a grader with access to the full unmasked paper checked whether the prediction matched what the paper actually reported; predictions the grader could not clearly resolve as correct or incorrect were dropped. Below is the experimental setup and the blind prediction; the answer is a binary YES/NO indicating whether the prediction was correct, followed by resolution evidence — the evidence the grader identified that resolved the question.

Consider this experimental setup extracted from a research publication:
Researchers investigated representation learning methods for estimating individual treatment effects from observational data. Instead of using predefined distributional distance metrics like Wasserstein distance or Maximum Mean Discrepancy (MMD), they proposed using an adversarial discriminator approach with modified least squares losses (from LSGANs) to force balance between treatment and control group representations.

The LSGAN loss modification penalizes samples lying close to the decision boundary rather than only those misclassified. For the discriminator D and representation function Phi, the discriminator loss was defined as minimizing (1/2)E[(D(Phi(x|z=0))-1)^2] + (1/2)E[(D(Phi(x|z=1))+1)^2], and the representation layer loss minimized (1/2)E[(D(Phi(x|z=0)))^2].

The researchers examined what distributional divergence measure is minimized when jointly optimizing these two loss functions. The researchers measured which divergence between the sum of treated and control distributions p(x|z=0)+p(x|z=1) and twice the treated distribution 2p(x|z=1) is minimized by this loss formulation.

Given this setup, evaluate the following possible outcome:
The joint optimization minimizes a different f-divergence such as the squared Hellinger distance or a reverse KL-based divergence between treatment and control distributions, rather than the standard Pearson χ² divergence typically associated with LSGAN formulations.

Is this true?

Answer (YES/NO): NO